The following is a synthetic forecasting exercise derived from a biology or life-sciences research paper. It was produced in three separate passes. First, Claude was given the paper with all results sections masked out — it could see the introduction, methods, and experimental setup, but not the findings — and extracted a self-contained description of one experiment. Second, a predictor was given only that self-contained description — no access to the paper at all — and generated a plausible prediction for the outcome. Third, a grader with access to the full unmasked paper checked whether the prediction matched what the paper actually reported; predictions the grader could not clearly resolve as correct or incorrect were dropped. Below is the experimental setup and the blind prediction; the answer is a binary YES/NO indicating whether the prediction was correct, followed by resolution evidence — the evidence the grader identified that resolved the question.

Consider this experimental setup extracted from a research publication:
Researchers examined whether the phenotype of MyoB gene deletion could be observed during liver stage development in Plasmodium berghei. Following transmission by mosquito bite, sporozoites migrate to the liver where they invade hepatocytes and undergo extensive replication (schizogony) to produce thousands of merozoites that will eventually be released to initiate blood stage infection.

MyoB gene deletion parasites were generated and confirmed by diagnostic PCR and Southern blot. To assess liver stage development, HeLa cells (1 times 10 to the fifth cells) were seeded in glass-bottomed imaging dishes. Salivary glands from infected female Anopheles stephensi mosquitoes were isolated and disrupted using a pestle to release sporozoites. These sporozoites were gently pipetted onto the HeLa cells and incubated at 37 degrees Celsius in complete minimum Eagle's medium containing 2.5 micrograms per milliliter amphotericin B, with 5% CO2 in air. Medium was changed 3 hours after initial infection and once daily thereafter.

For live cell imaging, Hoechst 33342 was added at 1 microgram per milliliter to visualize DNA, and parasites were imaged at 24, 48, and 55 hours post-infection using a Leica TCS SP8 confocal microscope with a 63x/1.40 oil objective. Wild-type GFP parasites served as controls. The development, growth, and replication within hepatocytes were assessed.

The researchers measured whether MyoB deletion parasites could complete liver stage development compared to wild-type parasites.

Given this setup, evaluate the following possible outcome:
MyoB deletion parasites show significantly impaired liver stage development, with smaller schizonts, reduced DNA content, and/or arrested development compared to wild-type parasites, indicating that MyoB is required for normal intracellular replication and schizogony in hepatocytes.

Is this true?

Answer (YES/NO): NO